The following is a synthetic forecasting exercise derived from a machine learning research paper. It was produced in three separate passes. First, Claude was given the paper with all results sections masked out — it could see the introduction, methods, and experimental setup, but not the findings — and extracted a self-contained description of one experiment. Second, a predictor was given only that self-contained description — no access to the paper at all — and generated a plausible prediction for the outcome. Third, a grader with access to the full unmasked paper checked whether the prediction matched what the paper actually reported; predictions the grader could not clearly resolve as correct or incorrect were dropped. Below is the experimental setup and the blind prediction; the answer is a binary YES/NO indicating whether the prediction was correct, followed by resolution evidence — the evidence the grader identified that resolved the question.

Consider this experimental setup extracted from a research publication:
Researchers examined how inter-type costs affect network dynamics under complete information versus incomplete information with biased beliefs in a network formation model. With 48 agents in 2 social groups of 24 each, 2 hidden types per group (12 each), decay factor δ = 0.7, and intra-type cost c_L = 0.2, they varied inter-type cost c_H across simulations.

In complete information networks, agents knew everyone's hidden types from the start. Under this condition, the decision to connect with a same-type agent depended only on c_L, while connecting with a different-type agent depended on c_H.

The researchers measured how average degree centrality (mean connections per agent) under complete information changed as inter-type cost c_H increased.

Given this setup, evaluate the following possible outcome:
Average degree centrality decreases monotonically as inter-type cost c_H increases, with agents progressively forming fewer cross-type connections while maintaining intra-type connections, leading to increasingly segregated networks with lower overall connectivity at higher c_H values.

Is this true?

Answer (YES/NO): NO